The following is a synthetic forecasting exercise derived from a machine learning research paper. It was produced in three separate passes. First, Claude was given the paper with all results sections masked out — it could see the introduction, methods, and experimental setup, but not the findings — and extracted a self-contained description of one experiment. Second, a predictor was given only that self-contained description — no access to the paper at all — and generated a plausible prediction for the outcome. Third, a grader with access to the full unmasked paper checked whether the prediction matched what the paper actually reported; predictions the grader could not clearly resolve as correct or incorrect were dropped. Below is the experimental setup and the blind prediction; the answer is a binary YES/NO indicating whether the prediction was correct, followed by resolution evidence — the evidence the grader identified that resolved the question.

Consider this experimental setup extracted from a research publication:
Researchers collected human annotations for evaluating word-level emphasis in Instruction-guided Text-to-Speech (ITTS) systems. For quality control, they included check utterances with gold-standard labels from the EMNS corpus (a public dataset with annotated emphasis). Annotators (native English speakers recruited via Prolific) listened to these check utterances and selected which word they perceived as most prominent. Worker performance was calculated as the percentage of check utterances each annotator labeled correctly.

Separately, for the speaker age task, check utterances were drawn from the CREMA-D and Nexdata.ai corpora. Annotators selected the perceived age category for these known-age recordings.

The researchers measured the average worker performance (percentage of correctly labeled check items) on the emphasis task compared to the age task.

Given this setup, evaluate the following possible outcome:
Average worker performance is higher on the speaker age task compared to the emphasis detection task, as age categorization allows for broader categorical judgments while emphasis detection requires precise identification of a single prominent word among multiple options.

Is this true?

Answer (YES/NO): YES